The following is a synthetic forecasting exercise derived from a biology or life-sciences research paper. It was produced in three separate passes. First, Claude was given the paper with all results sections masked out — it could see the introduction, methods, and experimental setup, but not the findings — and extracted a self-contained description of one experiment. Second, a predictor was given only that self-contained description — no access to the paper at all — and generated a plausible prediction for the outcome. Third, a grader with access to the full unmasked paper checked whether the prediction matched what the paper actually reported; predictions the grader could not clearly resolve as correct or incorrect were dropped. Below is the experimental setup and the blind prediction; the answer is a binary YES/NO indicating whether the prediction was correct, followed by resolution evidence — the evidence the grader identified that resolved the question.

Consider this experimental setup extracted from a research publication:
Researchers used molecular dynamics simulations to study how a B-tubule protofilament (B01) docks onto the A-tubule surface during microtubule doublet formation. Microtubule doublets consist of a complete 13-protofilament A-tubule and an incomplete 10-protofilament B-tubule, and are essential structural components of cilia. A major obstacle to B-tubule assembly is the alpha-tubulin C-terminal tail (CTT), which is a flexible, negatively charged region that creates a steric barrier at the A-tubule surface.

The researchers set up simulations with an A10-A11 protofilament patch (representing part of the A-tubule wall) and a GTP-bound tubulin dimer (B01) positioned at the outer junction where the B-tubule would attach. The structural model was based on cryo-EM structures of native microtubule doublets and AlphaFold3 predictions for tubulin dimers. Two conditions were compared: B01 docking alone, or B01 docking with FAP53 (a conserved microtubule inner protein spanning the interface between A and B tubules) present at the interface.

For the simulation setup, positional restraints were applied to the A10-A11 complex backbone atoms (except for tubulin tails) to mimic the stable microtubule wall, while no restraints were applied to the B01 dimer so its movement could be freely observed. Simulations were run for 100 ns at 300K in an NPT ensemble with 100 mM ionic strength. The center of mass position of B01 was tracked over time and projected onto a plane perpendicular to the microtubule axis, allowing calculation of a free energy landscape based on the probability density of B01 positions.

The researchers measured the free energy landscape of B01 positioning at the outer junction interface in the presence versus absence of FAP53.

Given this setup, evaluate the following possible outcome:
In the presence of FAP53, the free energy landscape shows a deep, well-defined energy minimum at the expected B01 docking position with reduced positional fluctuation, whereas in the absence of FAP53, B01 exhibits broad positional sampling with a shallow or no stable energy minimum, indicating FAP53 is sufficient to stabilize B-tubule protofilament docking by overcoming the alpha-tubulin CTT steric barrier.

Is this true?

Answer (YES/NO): YES